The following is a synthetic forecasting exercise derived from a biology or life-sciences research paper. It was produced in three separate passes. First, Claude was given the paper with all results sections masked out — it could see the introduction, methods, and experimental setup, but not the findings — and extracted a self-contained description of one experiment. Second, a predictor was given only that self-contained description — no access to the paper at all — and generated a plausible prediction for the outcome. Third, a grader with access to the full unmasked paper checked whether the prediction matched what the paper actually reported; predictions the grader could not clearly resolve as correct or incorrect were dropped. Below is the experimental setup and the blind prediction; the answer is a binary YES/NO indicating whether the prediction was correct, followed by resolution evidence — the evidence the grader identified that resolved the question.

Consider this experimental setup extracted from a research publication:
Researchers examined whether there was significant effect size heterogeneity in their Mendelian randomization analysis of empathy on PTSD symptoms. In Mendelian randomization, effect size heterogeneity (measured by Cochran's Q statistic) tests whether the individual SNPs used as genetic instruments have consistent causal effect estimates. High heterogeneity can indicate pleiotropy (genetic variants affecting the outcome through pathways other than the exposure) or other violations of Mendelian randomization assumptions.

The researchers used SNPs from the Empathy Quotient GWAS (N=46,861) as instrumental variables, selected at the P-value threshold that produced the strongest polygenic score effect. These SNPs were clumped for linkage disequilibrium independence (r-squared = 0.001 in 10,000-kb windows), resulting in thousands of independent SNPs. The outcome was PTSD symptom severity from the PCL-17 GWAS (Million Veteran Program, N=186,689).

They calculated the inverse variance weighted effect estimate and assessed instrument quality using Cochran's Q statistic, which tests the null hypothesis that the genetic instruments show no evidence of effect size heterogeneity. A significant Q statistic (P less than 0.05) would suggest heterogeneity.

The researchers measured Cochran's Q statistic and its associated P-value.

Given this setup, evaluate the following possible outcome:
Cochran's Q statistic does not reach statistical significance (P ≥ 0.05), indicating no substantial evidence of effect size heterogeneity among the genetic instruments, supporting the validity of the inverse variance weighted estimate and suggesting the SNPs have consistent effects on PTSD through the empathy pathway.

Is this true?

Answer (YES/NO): YES